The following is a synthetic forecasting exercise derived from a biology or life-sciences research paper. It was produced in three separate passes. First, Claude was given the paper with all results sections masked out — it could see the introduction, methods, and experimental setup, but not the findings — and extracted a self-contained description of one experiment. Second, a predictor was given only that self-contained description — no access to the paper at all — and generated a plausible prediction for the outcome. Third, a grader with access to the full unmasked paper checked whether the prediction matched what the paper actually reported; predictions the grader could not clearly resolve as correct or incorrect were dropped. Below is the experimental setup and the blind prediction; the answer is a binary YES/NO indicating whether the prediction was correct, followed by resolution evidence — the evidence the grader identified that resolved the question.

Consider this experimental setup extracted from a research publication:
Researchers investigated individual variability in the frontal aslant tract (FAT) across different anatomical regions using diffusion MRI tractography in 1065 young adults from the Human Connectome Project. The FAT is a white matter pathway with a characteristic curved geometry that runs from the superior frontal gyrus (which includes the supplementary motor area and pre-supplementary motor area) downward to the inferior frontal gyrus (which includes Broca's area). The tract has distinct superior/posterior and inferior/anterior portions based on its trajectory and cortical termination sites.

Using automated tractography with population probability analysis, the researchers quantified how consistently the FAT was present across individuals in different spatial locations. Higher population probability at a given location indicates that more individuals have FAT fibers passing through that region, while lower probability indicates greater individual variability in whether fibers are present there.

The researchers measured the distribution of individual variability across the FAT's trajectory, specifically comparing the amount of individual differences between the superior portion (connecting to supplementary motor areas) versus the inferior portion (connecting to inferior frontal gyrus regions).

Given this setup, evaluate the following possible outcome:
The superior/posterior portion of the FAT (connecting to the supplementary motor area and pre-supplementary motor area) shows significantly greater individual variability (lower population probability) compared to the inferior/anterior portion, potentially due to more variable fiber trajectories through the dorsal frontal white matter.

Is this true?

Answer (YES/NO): NO